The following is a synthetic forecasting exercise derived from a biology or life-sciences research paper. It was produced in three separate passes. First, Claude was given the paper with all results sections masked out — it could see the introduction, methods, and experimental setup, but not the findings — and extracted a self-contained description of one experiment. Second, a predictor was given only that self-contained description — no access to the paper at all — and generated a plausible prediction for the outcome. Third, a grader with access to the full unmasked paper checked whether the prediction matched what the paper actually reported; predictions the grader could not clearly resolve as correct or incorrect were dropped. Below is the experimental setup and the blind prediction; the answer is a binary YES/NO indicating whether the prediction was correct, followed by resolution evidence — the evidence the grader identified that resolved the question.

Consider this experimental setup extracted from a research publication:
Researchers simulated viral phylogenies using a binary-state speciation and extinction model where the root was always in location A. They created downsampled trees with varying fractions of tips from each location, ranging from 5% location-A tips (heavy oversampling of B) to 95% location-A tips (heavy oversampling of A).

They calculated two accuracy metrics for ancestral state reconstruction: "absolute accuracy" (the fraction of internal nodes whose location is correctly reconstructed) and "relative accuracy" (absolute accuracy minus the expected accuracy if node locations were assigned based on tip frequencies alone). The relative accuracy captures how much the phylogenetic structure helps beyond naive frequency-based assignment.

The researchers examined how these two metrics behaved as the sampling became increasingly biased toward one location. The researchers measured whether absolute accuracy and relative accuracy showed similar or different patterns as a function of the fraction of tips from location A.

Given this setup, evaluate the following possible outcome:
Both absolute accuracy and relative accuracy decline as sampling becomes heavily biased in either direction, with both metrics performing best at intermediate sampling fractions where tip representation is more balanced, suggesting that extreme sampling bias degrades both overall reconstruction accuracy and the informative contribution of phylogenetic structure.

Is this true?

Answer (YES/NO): NO